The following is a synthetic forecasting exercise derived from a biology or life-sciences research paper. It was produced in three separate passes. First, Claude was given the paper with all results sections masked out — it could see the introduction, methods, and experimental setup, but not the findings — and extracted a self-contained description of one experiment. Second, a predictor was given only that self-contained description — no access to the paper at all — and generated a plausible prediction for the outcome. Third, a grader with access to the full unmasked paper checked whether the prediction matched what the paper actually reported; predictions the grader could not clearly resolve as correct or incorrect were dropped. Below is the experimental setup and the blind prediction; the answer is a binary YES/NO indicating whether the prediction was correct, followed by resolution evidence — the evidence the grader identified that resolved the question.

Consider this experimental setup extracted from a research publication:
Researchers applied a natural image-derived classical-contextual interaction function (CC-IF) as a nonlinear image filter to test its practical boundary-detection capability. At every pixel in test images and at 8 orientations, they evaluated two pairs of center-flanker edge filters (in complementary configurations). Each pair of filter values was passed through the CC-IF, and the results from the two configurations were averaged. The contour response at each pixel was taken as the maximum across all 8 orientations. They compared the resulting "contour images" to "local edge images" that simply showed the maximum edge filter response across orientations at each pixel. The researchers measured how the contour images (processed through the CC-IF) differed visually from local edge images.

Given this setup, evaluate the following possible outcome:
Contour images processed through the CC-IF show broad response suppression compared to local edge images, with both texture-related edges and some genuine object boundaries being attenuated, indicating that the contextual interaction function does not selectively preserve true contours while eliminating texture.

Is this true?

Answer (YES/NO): NO